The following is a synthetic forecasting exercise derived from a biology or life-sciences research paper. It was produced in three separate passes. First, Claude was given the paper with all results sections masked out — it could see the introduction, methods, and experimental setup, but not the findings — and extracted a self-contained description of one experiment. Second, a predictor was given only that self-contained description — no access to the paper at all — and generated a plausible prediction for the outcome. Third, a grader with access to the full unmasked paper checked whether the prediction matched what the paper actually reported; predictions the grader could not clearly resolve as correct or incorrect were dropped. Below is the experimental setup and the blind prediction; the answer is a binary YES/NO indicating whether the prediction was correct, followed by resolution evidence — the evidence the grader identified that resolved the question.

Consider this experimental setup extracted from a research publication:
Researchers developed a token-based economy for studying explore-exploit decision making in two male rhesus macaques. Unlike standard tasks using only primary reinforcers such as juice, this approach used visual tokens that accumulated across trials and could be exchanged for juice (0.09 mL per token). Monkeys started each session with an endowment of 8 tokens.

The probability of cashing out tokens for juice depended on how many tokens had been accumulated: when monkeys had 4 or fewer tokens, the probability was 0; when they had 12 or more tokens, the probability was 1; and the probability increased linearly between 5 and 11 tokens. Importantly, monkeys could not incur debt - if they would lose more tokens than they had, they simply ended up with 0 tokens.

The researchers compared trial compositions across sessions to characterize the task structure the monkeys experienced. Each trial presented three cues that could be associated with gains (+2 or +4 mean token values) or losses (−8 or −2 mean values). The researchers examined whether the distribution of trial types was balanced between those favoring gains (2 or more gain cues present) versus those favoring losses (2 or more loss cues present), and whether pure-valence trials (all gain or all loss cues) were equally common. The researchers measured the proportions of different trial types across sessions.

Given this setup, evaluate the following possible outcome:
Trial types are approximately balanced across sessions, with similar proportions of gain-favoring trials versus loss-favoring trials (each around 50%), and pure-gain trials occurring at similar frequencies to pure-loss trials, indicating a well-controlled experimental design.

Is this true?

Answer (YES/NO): NO